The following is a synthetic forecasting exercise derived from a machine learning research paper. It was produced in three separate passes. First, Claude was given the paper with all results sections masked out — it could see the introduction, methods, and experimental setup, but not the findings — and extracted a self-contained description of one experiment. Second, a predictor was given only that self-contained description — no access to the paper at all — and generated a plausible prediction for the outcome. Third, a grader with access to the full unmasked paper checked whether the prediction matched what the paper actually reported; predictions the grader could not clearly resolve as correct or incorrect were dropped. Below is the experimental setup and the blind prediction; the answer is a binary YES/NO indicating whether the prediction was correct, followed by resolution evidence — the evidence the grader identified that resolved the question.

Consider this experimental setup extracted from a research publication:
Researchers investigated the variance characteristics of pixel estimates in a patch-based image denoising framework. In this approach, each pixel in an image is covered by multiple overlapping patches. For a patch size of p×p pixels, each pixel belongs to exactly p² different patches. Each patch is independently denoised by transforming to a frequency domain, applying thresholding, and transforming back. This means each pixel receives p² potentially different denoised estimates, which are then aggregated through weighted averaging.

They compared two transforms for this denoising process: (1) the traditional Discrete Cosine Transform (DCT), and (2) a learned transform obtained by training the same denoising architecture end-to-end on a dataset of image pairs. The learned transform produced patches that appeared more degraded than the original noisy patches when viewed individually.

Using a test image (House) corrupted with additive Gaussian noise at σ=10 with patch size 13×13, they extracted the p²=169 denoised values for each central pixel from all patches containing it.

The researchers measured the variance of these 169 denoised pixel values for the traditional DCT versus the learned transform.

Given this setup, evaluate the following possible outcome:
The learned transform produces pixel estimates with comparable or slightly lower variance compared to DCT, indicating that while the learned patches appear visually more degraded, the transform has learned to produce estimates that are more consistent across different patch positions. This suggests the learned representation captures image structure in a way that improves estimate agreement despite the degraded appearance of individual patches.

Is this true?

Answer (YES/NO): NO